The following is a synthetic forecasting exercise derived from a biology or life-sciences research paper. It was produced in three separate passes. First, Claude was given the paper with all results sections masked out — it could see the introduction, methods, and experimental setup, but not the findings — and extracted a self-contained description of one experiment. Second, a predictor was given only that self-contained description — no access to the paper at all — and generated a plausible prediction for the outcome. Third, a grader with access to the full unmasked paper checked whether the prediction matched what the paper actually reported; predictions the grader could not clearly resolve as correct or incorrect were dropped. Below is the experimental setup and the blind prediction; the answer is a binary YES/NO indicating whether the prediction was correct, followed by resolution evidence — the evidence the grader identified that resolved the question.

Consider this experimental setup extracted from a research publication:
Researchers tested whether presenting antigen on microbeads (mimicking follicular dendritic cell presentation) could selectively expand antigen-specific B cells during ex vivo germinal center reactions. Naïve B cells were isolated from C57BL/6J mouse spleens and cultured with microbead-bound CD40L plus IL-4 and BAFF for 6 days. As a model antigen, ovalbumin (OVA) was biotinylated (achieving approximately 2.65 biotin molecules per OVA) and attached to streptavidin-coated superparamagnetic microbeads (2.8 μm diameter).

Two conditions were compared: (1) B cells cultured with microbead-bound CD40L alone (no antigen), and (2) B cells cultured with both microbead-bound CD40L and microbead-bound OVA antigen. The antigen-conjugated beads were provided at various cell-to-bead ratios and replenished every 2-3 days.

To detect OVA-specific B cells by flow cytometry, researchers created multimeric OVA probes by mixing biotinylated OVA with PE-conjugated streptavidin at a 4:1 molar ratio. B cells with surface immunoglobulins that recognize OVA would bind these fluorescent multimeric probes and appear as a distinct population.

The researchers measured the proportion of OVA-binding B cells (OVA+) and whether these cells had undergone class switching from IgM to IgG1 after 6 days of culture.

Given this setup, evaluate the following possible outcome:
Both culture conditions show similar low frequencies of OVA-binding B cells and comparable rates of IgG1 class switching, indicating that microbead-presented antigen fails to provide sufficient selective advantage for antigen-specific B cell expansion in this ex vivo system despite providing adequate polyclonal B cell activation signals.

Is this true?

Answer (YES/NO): NO